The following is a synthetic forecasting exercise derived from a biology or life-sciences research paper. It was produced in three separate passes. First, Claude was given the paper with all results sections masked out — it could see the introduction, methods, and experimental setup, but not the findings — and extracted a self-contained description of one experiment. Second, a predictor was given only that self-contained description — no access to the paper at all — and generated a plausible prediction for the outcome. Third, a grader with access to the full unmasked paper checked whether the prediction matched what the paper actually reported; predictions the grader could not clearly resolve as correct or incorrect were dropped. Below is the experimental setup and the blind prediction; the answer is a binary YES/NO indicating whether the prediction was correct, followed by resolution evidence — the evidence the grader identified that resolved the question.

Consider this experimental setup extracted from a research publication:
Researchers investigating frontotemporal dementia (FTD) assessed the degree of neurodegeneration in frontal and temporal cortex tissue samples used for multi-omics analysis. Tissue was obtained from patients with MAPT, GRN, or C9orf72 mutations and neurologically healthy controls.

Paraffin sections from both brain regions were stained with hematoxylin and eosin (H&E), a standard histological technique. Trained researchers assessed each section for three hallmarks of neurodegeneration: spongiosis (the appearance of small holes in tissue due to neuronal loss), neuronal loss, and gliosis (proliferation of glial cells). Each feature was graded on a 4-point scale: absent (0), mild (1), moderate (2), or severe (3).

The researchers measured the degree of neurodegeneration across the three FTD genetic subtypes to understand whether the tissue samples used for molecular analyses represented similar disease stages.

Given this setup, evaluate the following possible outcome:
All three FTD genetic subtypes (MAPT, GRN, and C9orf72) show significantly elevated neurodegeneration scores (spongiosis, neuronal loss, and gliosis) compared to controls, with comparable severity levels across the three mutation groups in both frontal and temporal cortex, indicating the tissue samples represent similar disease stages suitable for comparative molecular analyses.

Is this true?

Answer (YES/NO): NO